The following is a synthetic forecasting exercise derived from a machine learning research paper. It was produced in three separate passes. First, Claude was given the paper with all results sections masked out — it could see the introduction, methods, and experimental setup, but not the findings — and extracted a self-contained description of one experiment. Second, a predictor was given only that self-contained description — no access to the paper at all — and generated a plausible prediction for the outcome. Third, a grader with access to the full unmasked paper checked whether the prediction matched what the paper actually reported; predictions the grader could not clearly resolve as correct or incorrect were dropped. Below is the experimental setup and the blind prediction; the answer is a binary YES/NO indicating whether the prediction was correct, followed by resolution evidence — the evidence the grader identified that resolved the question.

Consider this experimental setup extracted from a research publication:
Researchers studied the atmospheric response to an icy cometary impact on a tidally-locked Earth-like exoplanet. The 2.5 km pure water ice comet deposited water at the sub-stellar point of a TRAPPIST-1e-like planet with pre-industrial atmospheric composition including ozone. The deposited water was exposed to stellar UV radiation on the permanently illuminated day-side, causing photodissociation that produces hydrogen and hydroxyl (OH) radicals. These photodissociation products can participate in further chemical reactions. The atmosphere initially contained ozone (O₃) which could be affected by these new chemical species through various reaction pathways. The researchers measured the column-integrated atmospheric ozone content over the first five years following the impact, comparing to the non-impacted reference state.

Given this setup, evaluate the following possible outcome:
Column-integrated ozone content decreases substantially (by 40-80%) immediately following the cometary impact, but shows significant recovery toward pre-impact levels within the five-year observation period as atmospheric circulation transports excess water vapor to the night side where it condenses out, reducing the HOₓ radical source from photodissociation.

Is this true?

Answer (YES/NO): NO